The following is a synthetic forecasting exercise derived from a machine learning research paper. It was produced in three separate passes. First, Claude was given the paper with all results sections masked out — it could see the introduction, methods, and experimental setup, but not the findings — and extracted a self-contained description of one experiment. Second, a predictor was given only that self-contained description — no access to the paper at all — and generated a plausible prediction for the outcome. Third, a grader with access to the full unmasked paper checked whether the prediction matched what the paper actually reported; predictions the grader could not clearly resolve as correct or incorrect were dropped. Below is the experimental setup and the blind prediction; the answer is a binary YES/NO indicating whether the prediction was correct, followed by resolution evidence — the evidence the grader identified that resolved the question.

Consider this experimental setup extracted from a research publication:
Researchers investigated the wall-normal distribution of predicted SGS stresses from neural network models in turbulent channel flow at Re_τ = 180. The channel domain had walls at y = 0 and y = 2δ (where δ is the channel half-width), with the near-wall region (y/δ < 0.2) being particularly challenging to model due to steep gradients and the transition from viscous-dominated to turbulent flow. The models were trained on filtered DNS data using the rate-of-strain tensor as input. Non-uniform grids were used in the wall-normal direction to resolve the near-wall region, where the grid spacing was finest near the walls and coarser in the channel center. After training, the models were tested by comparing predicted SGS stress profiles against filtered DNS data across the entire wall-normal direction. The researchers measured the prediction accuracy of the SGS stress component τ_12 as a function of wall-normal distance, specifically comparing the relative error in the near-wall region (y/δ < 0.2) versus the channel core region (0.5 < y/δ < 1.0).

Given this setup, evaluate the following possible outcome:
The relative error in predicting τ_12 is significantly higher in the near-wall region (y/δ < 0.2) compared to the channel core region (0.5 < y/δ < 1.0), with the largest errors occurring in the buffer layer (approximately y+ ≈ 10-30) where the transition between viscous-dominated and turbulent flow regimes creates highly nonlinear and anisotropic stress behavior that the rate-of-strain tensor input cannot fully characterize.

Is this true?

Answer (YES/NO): NO